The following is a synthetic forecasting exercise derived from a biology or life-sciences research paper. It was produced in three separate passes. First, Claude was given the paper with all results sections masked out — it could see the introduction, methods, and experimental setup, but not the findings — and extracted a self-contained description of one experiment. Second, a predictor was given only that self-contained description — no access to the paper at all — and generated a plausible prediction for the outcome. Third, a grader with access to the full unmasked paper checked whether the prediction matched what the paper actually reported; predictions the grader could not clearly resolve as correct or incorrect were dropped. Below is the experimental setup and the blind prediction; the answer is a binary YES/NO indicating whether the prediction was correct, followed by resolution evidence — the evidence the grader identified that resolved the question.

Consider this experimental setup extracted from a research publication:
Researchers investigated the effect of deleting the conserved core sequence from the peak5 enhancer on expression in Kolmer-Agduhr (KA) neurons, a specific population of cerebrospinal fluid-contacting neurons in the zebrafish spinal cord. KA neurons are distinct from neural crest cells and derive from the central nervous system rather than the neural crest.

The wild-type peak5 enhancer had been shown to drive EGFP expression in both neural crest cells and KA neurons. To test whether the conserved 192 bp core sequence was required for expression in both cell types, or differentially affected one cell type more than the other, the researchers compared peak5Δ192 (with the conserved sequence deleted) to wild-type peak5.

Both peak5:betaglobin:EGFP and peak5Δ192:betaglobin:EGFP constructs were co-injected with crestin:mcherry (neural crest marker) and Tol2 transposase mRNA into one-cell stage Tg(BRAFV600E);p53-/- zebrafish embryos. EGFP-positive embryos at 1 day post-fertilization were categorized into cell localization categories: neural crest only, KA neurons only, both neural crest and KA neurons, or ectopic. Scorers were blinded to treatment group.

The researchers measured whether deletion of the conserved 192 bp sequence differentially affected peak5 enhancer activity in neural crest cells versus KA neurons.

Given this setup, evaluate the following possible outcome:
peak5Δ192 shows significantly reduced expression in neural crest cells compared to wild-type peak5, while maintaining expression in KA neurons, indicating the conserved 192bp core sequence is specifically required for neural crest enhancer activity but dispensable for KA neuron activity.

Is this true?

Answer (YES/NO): YES